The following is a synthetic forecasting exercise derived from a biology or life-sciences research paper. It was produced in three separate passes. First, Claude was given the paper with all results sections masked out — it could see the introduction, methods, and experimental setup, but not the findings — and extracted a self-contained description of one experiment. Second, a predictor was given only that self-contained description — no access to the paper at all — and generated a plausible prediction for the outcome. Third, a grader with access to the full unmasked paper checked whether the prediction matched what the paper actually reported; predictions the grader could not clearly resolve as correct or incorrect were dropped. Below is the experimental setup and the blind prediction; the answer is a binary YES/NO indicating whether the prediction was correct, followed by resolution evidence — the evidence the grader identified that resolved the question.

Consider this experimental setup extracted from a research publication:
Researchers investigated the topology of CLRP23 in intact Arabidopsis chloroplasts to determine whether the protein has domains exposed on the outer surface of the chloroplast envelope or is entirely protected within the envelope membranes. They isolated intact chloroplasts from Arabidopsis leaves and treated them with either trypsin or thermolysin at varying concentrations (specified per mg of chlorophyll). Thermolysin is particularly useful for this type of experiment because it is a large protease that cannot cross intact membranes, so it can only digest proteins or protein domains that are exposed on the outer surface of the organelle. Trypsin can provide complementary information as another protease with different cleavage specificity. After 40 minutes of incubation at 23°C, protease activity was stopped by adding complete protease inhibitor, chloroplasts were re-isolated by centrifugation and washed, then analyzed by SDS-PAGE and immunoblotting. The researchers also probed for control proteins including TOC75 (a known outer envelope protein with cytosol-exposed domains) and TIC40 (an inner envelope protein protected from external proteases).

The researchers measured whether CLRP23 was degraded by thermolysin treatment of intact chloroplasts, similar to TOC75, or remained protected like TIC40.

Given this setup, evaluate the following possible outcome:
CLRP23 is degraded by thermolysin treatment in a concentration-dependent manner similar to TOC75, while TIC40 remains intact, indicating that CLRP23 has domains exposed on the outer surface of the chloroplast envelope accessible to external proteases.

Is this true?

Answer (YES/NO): NO